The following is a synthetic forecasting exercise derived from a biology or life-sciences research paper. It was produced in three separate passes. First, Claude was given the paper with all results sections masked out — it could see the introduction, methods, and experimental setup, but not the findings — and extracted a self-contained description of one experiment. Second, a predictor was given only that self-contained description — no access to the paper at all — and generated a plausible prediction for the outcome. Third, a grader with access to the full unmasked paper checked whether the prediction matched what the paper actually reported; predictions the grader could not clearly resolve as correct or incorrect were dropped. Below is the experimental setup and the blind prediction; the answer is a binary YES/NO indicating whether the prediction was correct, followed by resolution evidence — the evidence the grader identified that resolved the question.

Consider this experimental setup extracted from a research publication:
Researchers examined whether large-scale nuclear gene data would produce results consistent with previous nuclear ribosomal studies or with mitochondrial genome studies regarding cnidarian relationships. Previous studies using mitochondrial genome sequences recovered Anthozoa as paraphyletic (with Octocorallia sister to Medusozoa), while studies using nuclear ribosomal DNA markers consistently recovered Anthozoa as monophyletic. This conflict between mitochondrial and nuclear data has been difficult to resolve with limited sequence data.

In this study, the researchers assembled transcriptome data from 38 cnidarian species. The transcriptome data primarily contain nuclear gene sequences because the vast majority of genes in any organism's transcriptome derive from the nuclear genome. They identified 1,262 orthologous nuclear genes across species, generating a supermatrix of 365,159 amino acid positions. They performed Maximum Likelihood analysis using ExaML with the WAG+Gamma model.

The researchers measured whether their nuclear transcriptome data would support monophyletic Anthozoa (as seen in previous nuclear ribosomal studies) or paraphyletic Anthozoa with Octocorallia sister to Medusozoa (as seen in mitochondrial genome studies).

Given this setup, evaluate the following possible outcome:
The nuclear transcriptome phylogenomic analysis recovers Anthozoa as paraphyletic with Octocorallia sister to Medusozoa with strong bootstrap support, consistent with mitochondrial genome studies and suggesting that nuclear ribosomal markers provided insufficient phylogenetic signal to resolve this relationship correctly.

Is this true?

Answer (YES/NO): NO